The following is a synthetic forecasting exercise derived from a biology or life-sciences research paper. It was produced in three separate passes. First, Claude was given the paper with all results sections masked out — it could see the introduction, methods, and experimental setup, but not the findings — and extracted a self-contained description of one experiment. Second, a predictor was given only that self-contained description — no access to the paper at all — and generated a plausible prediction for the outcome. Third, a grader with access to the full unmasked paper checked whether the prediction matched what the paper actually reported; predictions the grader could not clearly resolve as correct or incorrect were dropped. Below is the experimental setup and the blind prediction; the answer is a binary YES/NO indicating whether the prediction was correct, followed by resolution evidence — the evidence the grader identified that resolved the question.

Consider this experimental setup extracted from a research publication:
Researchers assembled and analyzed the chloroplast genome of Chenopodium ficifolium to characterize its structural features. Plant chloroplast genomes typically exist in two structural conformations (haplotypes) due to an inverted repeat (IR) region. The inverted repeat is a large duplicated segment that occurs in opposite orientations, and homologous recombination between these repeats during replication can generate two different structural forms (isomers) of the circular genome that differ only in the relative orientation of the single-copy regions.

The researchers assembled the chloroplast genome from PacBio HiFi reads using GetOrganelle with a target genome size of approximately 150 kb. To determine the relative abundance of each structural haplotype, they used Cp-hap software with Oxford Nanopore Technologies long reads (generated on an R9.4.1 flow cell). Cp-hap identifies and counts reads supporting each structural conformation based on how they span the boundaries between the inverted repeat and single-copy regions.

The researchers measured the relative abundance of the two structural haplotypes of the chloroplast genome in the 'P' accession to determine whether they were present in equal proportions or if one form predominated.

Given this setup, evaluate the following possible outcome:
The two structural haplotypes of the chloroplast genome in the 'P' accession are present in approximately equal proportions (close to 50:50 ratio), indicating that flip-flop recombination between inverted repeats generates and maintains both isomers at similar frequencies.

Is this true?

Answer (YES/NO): YES